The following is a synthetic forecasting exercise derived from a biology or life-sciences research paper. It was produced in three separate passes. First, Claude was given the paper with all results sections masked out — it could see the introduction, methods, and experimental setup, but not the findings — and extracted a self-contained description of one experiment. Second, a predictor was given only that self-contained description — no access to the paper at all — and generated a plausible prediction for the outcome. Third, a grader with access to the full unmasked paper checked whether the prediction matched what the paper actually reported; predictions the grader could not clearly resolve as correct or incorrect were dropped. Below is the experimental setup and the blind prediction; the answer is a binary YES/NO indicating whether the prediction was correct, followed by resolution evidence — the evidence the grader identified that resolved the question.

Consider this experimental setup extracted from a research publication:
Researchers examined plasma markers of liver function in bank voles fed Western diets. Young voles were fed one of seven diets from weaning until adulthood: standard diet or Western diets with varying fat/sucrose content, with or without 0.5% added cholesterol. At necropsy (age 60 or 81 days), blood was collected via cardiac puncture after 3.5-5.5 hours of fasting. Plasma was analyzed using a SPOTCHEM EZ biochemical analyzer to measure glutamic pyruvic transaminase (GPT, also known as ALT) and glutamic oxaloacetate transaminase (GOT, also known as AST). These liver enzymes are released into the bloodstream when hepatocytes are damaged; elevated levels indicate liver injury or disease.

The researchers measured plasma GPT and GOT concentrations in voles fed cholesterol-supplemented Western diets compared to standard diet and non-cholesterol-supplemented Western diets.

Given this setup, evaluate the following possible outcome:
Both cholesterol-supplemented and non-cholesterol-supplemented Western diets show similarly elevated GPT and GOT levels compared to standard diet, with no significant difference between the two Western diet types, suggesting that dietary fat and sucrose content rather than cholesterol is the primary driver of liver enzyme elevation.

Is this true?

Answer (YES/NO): NO